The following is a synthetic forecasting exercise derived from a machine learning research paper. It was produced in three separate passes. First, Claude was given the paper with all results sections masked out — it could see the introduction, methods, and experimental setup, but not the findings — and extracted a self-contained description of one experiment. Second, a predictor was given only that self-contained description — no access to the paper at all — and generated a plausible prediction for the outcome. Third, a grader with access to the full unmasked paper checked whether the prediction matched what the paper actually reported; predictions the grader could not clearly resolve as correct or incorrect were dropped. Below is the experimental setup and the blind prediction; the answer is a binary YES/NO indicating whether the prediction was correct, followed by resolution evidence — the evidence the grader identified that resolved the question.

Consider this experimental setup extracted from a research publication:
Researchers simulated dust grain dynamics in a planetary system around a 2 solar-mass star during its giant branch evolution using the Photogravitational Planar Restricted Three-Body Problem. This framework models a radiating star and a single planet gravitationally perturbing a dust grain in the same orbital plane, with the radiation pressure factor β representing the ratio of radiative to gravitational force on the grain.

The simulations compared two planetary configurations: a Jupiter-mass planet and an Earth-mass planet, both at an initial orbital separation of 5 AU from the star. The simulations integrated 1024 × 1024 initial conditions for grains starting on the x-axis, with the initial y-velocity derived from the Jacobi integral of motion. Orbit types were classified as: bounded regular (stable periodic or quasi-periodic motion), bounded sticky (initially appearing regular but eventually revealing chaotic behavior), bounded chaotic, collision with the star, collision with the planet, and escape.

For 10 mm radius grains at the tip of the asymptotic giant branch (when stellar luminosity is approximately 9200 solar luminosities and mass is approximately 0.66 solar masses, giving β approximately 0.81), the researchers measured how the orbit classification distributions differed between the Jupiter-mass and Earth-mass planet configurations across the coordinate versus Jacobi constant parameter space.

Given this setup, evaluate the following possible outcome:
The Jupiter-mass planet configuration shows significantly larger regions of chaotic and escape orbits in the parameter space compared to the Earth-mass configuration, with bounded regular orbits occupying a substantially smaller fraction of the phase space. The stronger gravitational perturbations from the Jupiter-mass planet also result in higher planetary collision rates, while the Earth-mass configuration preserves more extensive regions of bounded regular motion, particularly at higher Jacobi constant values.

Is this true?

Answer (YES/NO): NO